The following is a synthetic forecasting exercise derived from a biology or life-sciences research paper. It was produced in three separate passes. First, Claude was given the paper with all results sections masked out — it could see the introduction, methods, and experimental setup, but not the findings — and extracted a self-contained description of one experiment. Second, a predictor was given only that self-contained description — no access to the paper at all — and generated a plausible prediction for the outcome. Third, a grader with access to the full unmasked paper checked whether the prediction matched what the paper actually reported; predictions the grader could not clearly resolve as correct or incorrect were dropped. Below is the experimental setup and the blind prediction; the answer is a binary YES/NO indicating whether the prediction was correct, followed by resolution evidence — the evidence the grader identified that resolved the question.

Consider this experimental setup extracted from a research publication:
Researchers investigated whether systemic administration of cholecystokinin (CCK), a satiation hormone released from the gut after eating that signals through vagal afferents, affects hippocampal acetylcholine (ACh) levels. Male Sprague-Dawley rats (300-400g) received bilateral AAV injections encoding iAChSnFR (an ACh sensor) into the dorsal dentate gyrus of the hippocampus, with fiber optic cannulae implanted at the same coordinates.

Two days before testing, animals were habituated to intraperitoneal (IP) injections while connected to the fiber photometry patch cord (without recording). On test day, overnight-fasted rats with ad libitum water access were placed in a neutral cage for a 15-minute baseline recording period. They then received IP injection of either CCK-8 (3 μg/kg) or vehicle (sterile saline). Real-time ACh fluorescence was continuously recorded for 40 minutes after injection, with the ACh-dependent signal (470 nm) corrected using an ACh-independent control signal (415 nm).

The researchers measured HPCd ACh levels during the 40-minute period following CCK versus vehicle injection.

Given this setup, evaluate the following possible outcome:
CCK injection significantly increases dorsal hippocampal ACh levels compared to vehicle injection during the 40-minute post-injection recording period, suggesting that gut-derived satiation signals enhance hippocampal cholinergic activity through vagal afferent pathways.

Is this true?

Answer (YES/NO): YES